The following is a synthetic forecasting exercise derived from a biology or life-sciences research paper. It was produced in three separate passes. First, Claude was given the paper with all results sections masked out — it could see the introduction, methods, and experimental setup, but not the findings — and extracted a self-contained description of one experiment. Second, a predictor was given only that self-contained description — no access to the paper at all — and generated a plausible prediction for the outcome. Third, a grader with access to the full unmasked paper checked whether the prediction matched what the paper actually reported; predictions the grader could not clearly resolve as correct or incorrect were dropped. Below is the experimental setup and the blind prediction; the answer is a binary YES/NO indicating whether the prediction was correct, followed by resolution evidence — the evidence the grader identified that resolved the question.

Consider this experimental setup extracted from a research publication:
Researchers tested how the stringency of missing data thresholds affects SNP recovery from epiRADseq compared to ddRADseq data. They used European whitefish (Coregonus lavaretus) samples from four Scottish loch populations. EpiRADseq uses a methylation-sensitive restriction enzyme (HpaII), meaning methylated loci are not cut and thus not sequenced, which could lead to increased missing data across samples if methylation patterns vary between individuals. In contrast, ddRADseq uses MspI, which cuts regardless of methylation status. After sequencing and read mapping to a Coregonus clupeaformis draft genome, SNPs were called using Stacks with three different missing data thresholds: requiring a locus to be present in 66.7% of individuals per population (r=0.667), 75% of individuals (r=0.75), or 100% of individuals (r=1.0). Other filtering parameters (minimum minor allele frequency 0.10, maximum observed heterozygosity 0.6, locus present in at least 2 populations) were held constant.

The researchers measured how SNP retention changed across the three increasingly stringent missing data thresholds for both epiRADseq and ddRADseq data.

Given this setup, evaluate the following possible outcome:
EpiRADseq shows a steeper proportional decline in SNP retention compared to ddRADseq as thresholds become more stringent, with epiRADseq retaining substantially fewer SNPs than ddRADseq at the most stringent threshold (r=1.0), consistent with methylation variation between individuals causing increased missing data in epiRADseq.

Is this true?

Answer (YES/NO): NO